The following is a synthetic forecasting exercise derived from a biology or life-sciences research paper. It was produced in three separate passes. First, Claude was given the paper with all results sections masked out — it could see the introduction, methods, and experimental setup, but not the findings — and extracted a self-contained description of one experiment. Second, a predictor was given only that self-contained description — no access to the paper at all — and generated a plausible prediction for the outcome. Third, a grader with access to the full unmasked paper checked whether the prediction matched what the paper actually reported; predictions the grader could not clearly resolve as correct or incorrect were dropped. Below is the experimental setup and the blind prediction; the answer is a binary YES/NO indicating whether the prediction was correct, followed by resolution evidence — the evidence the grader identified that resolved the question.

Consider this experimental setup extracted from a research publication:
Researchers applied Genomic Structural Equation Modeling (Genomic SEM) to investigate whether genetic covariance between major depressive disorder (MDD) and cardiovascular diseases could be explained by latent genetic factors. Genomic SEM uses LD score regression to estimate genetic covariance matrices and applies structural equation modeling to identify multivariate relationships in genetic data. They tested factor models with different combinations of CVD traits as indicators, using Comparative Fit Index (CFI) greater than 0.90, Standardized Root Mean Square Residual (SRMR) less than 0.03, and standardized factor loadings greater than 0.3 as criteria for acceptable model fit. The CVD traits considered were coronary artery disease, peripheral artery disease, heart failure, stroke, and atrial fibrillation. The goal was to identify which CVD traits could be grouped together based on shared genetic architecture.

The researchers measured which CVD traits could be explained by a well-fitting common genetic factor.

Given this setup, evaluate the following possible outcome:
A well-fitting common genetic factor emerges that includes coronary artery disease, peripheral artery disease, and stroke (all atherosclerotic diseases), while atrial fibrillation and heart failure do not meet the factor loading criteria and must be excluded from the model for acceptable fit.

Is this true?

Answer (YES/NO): NO